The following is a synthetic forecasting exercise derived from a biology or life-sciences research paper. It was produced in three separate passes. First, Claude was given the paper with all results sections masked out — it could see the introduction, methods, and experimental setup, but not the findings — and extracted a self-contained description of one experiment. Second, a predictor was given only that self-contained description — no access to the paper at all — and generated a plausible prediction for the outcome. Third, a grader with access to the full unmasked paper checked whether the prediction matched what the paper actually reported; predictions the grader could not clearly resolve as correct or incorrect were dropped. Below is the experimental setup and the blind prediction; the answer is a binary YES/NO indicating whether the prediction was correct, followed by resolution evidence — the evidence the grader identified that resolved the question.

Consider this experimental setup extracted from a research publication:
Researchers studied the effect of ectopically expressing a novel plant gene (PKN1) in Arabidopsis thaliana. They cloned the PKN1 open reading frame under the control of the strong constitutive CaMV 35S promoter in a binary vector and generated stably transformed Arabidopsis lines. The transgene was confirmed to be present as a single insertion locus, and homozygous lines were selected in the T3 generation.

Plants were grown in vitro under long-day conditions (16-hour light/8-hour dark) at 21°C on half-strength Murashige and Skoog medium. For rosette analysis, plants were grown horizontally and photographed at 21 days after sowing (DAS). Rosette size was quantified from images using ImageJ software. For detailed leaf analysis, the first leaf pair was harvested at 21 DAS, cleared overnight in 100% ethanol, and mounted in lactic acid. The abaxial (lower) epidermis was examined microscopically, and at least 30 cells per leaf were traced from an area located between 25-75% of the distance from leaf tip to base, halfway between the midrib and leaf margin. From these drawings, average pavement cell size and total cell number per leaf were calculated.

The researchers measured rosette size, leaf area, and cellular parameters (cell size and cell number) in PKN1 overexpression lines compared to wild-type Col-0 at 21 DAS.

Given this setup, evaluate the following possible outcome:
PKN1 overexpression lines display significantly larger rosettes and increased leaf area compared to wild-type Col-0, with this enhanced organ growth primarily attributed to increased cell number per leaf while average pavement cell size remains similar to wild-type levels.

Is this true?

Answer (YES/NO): YES